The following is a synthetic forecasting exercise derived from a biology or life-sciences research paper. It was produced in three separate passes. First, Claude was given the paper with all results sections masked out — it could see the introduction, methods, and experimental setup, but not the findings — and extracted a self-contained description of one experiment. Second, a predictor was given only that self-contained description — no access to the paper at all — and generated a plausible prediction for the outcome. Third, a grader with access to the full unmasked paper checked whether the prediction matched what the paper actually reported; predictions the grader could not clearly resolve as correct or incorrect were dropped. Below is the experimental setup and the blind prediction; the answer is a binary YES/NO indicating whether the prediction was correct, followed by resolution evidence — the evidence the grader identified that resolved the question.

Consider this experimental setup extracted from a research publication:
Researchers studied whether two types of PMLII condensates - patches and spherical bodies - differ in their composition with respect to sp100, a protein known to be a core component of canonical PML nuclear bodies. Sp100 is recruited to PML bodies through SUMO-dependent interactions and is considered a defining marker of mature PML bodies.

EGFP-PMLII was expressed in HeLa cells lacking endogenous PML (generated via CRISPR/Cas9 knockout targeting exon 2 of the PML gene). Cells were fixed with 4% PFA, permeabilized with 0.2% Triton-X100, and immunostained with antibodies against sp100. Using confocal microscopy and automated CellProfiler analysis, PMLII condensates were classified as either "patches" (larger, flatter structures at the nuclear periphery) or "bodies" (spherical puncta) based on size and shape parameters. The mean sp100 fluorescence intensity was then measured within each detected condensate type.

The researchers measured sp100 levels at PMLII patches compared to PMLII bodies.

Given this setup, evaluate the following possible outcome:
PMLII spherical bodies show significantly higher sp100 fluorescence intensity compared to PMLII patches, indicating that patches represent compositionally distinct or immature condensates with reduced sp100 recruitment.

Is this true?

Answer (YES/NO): YES